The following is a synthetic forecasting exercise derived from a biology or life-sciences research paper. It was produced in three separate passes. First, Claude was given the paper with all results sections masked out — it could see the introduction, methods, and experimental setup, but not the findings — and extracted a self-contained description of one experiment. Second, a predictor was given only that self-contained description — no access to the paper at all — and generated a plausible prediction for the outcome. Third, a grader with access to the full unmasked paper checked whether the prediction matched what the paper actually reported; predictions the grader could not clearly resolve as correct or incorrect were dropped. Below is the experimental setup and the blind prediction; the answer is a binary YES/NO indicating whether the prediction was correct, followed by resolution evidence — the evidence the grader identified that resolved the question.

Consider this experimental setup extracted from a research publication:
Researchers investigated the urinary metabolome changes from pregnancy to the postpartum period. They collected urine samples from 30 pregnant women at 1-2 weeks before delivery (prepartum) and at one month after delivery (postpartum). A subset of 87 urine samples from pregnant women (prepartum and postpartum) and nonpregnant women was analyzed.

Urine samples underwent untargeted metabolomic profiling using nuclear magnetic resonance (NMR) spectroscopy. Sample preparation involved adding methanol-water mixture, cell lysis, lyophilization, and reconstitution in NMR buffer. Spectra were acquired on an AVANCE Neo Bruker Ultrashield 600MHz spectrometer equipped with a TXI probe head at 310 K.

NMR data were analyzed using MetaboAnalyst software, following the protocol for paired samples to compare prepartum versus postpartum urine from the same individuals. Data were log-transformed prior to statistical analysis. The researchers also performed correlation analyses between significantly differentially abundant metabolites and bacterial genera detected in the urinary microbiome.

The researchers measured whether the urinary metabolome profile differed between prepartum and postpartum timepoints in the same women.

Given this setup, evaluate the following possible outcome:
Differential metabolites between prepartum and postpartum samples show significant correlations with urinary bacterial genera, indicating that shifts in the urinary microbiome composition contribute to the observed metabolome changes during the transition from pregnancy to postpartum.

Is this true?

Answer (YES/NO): YES